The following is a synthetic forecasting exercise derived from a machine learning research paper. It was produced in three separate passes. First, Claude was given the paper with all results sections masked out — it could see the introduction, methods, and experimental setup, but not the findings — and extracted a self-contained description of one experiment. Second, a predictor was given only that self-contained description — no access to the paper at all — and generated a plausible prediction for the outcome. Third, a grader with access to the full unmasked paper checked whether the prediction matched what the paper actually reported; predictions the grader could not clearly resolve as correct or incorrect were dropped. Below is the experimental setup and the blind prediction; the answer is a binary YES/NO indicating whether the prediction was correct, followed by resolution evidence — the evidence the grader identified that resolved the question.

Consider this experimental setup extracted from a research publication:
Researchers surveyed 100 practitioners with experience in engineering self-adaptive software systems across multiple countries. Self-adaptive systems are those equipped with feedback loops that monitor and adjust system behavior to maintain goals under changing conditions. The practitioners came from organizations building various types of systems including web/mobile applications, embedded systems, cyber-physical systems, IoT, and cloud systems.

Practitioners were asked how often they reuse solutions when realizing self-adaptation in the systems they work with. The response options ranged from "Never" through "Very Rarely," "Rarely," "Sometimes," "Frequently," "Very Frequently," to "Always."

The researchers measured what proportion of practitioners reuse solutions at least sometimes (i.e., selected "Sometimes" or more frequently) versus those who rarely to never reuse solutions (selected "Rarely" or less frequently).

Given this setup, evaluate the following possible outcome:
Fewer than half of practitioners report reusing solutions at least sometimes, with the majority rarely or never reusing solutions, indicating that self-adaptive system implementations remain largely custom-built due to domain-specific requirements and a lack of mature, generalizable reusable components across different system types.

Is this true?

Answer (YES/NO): NO